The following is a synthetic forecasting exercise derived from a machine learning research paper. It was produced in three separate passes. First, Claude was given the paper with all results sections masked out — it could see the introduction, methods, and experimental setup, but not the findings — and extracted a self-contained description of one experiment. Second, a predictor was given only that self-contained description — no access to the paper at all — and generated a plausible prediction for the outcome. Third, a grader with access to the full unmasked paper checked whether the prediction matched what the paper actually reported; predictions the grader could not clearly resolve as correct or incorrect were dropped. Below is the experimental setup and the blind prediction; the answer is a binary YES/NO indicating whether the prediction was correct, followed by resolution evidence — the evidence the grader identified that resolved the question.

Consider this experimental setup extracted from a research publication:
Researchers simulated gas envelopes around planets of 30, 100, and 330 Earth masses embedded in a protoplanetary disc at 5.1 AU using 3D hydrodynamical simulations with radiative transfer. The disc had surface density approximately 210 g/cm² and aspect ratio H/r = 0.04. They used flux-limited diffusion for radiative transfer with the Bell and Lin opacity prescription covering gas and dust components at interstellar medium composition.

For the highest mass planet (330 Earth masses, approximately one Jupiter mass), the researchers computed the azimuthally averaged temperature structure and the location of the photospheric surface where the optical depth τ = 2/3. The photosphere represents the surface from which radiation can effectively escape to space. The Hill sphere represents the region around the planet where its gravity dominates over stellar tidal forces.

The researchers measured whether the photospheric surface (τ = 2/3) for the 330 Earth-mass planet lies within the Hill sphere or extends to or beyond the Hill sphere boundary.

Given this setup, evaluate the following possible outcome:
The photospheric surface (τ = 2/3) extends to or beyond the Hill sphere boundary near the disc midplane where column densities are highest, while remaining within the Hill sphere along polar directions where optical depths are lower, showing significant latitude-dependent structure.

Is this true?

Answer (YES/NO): NO